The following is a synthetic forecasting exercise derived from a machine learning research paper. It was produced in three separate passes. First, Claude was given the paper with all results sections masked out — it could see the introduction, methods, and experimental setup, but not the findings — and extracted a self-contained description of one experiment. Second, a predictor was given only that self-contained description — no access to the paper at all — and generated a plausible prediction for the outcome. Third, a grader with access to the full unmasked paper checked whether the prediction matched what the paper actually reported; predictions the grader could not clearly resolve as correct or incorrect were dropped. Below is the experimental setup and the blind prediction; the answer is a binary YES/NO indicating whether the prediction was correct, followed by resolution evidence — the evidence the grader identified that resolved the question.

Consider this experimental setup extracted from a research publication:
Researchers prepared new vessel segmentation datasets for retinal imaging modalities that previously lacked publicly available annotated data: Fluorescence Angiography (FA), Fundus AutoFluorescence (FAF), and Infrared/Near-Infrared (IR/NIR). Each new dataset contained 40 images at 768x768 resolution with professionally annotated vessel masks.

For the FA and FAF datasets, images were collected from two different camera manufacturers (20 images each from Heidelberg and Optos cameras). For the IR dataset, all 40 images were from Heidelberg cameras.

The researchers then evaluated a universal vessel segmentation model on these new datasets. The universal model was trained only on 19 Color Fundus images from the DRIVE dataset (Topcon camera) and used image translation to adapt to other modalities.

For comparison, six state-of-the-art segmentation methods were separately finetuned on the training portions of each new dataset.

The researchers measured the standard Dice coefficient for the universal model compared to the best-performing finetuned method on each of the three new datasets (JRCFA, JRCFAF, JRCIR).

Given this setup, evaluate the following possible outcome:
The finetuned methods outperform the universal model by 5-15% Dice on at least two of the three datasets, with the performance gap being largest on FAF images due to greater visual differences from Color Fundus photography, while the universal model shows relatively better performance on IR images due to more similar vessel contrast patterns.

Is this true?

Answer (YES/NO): NO